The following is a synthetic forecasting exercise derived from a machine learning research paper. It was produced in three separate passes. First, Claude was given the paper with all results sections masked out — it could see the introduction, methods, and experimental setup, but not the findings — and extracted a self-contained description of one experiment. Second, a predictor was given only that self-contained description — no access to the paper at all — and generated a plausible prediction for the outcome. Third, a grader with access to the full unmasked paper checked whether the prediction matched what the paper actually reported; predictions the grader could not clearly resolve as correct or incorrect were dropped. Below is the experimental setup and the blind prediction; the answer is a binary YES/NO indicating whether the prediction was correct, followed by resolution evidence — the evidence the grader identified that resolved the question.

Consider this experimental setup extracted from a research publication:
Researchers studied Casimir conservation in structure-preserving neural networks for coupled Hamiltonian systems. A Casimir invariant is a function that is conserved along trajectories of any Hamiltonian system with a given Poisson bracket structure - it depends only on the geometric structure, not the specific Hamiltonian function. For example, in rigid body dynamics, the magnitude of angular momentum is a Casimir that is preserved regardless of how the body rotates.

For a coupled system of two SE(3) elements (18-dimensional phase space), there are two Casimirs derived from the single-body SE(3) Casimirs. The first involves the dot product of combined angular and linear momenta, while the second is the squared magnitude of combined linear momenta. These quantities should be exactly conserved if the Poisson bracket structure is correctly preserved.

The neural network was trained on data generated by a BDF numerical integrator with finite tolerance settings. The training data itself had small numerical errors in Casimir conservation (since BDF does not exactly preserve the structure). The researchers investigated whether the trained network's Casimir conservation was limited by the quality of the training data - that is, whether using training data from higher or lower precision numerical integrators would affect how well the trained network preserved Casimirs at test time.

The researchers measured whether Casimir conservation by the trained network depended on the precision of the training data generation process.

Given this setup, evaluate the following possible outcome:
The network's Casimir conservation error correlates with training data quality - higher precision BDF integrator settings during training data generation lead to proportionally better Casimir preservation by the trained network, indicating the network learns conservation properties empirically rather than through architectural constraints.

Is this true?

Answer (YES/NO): NO